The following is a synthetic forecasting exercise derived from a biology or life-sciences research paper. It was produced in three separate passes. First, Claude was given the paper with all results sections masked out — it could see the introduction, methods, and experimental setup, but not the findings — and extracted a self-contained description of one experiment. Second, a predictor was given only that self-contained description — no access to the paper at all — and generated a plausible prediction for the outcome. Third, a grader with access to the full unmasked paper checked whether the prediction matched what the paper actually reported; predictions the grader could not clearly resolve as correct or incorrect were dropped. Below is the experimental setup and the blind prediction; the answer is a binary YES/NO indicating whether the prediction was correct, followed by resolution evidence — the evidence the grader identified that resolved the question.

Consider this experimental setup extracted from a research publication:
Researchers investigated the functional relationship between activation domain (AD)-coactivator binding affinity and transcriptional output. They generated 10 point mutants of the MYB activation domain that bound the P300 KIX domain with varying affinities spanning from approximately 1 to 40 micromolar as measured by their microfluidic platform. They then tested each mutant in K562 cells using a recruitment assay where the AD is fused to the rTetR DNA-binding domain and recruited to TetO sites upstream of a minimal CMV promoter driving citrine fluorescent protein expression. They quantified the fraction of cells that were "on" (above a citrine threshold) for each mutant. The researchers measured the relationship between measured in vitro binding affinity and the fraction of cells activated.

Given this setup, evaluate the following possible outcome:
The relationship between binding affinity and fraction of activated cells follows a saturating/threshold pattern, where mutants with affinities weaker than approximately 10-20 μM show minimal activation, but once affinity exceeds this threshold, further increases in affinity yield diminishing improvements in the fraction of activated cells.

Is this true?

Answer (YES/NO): NO